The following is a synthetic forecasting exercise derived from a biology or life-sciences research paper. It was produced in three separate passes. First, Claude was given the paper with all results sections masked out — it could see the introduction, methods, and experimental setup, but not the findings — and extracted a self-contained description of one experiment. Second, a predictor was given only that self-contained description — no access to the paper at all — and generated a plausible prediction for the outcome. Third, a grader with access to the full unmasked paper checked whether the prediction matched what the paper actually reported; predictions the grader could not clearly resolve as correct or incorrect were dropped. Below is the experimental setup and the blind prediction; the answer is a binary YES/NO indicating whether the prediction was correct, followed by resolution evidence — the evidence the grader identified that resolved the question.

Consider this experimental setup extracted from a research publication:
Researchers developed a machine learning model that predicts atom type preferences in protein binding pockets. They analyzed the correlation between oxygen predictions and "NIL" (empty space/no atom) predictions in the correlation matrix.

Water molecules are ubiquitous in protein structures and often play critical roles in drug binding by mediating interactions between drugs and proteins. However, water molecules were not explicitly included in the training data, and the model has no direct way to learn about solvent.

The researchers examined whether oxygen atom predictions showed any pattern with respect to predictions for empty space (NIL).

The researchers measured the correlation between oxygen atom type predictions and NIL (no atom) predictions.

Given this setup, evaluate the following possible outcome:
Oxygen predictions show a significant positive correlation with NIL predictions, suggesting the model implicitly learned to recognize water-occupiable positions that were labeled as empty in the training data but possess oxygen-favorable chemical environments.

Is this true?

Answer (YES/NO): NO